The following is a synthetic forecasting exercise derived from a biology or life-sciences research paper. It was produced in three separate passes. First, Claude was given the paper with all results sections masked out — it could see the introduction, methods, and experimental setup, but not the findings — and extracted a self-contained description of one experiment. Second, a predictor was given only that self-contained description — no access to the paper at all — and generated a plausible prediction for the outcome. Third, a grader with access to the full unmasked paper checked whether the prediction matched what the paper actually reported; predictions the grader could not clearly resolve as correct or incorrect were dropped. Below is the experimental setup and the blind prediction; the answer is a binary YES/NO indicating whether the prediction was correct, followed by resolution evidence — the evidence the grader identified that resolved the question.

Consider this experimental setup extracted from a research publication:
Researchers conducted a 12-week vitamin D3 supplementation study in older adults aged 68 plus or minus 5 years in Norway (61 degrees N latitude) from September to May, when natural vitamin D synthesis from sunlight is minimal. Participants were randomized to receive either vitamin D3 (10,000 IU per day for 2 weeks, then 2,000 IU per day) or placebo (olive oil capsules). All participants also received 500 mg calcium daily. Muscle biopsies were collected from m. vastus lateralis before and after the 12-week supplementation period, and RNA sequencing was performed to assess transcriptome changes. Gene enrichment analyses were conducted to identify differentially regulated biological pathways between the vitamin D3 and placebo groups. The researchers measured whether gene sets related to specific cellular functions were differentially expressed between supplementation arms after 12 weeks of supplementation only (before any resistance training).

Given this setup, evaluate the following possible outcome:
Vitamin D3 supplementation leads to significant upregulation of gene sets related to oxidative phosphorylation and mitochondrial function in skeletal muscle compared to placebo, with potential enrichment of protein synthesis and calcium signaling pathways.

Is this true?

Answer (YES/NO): NO